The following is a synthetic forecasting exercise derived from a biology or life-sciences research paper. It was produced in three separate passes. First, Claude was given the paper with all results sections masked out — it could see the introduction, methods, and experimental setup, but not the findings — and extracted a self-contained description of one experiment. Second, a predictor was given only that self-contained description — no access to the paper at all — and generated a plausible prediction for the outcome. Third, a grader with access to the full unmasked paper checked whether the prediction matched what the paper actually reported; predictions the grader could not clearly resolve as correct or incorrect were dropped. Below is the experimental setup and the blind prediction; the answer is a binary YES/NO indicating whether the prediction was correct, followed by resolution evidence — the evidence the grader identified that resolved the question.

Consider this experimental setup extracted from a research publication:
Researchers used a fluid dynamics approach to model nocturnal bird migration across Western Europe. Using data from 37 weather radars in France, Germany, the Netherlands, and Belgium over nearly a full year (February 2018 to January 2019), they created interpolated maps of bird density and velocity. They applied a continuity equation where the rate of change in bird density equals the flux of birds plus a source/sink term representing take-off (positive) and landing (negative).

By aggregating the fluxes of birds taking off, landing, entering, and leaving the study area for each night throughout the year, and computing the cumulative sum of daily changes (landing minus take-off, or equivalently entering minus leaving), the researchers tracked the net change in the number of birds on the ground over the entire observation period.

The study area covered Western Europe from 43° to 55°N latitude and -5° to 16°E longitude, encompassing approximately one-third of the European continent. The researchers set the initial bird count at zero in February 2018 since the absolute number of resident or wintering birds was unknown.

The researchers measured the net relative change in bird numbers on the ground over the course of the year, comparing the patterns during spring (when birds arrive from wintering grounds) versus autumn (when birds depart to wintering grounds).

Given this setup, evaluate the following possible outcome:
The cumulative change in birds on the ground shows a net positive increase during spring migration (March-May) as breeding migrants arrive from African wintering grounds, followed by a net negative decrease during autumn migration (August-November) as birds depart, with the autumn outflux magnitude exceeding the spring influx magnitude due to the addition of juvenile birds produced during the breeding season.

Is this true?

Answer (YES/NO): YES